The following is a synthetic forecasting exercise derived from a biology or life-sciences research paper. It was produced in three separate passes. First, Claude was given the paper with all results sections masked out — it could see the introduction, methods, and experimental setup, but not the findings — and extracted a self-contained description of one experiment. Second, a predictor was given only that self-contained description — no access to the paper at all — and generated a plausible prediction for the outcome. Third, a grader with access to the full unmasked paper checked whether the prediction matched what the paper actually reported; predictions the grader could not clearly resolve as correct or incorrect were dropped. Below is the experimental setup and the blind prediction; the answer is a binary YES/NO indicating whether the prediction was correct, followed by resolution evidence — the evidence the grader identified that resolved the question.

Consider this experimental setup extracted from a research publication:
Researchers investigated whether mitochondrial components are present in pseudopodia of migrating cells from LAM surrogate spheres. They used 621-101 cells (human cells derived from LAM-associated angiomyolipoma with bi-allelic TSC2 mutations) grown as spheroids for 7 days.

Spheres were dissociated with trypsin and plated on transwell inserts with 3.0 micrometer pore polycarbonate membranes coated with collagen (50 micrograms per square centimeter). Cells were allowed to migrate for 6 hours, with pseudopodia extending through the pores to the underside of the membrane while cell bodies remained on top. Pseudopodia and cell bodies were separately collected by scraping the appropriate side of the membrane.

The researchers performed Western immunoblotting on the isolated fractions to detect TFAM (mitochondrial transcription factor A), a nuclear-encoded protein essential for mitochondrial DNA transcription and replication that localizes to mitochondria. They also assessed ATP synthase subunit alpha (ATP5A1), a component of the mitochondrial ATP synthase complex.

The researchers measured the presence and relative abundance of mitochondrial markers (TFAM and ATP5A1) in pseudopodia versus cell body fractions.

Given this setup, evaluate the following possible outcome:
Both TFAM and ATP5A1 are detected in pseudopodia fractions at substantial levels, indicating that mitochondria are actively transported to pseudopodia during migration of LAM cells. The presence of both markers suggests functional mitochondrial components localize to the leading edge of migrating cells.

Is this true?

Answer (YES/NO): YES